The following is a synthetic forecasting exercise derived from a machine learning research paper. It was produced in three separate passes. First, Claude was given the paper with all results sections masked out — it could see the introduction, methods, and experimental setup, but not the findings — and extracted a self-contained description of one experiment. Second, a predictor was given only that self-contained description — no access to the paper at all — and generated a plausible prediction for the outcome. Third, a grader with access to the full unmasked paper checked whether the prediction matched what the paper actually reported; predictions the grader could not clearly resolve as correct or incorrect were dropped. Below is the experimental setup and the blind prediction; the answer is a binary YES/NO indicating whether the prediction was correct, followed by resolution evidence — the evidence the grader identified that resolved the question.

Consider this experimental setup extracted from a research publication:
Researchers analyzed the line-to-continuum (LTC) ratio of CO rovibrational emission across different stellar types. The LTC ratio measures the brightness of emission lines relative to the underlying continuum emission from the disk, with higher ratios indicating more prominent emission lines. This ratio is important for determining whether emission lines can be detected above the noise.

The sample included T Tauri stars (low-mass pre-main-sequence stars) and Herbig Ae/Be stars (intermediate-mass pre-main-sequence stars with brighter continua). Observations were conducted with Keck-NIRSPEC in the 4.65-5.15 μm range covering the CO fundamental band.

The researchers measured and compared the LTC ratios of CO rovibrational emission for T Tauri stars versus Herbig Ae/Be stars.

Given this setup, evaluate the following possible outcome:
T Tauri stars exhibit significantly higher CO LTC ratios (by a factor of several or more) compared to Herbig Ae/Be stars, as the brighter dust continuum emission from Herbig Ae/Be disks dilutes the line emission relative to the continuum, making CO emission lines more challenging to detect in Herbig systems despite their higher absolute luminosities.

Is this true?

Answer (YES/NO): NO